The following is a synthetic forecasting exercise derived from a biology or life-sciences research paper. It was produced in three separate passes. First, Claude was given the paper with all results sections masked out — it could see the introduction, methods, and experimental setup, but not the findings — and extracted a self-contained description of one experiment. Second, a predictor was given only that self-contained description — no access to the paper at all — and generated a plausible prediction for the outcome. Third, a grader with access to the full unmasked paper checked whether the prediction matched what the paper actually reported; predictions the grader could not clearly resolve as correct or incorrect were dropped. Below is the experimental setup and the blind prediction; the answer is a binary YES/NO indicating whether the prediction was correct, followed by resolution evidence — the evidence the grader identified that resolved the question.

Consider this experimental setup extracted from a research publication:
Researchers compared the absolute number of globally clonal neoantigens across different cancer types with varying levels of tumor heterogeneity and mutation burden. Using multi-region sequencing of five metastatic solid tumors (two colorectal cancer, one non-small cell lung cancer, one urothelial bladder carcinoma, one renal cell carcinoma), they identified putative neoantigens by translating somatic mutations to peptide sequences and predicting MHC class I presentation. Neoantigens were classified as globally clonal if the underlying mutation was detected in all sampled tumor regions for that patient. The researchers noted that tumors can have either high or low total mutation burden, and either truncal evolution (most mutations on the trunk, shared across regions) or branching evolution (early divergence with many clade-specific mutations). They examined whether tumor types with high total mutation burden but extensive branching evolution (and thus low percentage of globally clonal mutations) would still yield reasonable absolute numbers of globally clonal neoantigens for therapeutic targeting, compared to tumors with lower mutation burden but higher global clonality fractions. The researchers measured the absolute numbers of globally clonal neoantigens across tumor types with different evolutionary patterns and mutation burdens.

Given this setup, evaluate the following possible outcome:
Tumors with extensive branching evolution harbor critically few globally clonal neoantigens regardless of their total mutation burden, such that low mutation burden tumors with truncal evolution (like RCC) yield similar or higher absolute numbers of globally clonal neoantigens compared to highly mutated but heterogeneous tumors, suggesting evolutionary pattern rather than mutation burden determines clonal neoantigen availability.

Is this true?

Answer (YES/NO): NO